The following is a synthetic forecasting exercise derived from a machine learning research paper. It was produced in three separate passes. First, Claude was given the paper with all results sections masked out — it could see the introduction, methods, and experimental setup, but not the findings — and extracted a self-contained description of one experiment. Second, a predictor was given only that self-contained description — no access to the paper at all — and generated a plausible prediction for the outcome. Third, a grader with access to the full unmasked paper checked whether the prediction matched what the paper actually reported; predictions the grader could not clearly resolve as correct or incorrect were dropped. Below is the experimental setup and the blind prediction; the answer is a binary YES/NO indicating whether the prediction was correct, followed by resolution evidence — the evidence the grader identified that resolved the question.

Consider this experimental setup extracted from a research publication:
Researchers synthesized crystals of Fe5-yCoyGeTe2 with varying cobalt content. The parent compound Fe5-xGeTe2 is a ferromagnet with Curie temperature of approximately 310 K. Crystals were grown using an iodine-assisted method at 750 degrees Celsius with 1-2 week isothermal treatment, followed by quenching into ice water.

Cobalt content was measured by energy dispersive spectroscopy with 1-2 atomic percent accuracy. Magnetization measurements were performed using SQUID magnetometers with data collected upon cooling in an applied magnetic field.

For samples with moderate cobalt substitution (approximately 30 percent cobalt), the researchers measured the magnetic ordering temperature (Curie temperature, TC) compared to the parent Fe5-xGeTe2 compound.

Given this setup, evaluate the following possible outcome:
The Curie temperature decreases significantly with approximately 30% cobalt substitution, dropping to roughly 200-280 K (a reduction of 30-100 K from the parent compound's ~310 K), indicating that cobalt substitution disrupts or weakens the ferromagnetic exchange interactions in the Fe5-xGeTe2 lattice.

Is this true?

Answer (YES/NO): NO